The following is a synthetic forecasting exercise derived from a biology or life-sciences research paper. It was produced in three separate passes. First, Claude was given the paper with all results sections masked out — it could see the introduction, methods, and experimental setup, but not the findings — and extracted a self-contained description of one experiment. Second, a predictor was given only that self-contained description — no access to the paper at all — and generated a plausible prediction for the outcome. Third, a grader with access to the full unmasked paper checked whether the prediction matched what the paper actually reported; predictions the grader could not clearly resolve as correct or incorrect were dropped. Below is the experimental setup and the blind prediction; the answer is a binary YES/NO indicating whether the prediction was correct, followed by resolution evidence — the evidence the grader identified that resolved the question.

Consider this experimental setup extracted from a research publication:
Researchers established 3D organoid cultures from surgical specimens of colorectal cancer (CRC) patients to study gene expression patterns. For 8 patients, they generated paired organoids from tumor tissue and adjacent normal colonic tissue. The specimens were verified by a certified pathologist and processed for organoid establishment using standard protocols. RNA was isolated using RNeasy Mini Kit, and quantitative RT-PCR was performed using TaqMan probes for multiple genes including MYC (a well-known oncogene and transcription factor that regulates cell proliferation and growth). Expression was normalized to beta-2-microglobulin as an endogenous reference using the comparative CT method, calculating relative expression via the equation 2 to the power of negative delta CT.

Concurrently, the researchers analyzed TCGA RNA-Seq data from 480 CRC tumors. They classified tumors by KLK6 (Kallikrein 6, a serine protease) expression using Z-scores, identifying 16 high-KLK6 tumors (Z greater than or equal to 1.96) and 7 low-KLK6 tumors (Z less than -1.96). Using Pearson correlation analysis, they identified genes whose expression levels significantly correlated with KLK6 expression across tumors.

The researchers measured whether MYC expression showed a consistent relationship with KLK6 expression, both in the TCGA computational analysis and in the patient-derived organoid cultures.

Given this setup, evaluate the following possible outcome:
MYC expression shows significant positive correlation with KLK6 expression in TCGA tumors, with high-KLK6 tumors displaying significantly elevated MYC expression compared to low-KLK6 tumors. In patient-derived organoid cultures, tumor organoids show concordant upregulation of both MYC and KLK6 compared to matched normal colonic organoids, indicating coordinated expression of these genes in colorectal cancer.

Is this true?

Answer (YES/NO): NO